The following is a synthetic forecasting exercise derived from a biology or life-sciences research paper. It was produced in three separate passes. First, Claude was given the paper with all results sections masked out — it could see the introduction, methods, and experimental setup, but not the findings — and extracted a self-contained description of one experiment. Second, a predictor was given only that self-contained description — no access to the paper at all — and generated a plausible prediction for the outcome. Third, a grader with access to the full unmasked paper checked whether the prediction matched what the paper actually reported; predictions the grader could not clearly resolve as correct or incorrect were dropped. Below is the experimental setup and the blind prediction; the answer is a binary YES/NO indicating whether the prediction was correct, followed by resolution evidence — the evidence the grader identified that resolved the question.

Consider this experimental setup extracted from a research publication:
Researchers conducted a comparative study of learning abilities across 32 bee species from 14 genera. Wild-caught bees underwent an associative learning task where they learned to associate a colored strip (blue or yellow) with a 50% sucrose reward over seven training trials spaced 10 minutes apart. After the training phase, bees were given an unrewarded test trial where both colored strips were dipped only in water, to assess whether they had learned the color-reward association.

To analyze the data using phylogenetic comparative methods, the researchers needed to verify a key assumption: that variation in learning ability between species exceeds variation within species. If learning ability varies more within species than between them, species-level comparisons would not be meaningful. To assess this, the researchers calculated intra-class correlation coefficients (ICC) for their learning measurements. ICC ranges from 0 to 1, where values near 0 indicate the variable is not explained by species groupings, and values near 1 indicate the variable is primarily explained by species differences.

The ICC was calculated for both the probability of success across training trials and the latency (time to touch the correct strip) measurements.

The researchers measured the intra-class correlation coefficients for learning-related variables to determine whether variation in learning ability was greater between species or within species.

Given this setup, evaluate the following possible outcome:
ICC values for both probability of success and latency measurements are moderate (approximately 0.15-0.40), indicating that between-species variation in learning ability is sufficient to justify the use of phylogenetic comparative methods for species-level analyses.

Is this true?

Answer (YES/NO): NO